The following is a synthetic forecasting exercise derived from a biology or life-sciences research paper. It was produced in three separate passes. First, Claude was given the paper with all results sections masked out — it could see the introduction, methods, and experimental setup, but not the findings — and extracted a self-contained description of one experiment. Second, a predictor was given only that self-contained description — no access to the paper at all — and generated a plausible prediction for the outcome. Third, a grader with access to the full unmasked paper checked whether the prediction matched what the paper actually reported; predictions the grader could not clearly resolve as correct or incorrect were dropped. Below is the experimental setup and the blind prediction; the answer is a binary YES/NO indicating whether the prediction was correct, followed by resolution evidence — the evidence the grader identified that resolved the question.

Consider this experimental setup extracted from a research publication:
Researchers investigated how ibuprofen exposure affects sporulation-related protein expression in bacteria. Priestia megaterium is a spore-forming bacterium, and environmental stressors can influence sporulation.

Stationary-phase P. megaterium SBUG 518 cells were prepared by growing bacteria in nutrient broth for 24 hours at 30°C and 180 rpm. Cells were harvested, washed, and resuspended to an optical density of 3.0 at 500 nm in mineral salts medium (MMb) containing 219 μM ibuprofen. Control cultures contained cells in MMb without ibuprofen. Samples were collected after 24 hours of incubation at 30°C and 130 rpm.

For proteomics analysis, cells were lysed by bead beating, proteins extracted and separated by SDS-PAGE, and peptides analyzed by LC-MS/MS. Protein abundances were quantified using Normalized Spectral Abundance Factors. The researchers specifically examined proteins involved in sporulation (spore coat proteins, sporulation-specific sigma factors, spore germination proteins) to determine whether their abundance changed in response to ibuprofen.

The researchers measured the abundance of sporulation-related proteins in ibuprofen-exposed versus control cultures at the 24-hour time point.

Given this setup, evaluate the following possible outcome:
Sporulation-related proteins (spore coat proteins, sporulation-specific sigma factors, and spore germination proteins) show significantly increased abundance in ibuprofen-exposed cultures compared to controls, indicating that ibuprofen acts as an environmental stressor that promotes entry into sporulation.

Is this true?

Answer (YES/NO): NO